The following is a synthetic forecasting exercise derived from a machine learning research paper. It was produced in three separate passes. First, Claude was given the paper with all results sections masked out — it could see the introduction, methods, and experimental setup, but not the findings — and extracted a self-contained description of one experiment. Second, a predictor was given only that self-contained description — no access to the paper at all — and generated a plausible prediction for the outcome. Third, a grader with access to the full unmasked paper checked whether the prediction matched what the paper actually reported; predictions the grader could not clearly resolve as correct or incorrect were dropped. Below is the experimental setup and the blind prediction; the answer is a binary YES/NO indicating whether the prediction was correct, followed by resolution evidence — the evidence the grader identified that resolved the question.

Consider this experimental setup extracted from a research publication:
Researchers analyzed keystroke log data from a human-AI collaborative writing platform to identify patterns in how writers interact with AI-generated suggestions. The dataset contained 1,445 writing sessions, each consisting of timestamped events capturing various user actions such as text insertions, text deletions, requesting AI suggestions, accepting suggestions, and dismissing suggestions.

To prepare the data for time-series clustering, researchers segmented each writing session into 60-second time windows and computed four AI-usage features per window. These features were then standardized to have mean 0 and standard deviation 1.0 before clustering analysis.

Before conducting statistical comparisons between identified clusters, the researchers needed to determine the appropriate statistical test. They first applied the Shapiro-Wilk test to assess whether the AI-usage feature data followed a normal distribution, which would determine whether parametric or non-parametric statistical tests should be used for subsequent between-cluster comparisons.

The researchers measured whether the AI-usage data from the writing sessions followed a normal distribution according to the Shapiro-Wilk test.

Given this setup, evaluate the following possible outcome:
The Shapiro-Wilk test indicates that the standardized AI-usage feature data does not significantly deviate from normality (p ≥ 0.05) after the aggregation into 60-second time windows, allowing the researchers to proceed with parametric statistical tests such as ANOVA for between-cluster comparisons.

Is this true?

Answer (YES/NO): NO